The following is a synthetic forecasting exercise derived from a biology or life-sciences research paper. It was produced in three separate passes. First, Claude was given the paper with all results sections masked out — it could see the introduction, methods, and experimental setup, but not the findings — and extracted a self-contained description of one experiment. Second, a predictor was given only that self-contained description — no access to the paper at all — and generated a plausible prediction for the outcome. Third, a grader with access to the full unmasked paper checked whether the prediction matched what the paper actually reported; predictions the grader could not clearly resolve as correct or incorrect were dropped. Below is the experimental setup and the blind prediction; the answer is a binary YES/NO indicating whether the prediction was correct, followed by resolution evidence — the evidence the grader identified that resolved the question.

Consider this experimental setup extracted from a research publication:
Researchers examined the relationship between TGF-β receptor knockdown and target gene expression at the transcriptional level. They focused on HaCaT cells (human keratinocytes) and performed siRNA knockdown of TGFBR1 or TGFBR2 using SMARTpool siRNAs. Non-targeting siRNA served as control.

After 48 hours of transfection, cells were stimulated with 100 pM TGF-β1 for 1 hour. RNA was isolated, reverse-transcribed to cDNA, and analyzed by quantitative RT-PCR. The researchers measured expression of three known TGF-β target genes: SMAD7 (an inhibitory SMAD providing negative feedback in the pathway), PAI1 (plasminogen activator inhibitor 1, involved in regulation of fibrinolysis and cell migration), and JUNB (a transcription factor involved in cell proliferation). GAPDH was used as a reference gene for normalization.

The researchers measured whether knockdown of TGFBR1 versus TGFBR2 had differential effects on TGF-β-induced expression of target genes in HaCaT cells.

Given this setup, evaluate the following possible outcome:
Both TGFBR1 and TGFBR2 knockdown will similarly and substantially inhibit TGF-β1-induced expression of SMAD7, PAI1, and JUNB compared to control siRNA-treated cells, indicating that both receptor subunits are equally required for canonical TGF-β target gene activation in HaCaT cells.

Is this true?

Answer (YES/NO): YES